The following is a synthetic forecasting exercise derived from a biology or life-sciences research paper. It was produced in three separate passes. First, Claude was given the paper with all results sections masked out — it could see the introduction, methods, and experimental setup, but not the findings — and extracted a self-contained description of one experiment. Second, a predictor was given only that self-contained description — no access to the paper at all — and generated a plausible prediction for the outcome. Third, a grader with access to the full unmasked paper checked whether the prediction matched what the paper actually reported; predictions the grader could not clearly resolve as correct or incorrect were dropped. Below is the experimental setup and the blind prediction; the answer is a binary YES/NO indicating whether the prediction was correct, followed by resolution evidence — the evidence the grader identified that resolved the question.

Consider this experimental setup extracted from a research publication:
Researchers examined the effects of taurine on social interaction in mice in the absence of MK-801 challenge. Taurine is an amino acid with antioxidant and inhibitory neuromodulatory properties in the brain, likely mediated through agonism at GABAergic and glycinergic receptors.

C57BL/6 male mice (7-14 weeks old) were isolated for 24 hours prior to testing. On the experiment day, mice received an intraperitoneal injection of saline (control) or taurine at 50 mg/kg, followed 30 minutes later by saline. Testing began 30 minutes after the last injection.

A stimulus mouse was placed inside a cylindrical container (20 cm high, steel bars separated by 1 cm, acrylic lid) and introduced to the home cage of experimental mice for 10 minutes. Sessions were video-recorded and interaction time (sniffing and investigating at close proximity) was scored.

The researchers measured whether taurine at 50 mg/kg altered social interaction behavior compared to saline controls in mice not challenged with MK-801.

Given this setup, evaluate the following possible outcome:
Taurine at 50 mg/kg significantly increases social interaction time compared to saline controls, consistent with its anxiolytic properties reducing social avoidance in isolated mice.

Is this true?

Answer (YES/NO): YES